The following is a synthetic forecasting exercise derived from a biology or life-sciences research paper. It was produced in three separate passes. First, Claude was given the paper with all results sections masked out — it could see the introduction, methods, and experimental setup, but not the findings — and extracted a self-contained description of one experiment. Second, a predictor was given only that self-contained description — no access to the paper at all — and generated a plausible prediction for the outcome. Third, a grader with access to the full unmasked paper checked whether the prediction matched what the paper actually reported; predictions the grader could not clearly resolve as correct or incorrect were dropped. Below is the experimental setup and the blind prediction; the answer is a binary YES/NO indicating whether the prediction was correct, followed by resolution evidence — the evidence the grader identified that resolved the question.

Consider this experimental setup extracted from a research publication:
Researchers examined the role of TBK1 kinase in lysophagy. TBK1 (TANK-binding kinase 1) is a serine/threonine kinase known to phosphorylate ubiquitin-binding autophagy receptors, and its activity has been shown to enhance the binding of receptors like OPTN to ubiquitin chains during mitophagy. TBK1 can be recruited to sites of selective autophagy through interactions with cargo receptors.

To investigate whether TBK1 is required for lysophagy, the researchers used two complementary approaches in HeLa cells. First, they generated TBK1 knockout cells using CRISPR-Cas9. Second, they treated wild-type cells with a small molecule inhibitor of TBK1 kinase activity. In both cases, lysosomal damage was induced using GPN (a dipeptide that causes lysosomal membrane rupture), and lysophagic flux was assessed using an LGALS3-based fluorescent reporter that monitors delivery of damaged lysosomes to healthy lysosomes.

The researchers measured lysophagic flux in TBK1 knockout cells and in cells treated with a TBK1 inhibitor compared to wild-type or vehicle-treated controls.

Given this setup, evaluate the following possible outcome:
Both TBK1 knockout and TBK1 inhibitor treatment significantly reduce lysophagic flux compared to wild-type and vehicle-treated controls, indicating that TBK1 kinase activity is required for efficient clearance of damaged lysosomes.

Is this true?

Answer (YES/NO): YES